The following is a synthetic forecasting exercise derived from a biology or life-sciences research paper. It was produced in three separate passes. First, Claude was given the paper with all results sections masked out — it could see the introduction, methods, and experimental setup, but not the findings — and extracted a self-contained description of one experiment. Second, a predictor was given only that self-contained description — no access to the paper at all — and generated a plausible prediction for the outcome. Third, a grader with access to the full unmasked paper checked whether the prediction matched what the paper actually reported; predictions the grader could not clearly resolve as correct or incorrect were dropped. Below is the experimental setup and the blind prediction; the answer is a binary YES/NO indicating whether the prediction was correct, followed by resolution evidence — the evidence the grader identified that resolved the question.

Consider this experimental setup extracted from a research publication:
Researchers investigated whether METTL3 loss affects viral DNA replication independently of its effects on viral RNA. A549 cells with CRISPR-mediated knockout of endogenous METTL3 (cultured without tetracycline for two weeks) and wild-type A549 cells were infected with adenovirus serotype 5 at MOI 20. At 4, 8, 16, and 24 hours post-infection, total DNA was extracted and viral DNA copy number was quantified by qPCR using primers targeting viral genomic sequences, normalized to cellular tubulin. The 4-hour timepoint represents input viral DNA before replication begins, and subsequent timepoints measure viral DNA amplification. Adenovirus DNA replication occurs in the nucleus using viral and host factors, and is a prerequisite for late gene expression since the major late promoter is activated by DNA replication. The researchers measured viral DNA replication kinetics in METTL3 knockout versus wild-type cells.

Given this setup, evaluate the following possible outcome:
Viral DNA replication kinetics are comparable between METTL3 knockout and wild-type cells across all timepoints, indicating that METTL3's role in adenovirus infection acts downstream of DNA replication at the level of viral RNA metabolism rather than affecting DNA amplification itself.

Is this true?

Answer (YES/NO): YES